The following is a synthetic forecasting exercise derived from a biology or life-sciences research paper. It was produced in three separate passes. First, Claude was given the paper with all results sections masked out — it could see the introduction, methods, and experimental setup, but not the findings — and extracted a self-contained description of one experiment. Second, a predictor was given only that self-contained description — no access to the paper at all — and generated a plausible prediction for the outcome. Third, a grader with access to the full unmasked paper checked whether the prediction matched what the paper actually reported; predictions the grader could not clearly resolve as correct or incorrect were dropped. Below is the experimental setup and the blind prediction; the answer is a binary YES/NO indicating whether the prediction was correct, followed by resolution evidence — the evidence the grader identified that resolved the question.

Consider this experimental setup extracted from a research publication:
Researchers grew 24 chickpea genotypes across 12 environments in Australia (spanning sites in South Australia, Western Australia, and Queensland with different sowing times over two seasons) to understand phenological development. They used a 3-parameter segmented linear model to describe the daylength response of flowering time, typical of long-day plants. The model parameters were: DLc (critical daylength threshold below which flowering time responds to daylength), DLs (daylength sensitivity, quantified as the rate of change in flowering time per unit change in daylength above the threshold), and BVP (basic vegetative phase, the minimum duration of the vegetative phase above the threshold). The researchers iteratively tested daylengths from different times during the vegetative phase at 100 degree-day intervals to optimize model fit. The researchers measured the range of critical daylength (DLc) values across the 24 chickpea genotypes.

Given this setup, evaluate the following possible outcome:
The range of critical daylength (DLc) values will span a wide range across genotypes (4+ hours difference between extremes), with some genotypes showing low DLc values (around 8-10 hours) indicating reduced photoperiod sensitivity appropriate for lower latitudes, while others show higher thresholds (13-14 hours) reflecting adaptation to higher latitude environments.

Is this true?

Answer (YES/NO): NO